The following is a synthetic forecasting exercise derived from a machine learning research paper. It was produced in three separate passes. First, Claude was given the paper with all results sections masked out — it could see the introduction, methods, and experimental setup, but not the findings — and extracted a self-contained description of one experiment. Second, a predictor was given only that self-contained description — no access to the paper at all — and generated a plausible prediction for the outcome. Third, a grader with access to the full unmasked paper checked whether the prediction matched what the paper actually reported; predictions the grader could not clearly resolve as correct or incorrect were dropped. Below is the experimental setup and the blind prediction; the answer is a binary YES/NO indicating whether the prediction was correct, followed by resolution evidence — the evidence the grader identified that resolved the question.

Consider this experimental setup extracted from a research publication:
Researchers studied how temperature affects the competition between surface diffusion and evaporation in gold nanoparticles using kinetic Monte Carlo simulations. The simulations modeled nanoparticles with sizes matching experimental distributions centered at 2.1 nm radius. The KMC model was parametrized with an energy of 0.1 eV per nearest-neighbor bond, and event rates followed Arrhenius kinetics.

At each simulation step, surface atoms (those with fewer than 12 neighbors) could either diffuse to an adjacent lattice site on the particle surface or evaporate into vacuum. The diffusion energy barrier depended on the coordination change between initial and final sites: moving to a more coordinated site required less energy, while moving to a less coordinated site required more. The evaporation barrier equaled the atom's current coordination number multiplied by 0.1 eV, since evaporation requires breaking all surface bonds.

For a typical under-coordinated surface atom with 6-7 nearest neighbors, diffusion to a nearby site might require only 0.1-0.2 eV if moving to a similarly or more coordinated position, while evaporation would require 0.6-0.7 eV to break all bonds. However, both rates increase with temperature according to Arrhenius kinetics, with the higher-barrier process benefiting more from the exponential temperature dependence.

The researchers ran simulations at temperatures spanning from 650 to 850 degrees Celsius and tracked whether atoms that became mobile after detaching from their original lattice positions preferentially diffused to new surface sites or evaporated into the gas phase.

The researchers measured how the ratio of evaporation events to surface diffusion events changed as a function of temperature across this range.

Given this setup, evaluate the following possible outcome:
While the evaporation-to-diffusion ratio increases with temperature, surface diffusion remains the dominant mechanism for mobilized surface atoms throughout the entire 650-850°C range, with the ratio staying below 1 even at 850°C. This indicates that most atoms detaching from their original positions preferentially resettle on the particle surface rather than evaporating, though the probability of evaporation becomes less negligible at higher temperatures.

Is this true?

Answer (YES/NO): YES